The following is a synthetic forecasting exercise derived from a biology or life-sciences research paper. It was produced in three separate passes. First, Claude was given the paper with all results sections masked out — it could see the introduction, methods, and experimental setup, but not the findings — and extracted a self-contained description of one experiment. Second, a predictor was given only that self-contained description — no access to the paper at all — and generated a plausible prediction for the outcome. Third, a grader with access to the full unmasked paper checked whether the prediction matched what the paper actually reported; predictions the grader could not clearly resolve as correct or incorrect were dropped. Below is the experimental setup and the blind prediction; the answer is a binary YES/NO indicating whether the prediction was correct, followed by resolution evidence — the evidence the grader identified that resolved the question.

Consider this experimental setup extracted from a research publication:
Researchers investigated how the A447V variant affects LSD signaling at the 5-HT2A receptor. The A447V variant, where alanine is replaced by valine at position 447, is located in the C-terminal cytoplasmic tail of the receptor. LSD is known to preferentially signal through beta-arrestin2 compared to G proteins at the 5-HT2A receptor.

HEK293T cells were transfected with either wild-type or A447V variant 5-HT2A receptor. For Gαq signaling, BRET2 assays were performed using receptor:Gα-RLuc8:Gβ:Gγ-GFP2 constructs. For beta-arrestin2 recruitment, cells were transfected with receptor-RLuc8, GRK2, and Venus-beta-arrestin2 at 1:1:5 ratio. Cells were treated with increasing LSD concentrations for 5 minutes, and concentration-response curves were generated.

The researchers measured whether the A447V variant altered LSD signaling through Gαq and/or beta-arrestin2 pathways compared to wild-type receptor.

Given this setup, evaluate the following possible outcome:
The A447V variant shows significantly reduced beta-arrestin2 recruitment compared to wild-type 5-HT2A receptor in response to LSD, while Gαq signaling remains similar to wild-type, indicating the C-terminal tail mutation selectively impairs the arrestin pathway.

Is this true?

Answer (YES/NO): NO